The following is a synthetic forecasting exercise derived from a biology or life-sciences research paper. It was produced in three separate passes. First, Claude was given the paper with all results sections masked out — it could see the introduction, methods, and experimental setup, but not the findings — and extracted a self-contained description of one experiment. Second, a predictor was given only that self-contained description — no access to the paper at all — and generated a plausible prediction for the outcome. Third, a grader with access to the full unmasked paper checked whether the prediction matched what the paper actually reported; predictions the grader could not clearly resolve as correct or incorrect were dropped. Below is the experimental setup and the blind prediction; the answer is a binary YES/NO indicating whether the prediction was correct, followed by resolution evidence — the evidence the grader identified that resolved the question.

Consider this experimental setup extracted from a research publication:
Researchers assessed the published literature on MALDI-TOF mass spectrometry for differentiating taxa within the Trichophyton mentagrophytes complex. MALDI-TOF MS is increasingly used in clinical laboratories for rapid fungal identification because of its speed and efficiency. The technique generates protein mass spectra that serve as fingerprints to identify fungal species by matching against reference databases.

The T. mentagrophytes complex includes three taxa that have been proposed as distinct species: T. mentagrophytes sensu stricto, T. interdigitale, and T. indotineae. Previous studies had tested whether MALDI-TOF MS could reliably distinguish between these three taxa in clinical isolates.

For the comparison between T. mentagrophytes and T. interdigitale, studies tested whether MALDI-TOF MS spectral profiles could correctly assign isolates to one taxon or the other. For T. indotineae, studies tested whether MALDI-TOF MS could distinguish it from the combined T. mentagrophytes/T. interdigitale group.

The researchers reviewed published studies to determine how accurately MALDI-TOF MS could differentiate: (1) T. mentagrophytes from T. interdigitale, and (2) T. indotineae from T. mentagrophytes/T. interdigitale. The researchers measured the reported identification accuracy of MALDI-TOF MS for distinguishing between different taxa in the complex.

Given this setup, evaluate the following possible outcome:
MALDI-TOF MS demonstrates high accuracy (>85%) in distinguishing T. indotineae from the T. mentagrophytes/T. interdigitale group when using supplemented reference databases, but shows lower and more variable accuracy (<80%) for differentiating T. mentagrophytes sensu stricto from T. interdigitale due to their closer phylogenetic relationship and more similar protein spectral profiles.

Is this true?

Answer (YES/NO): NO